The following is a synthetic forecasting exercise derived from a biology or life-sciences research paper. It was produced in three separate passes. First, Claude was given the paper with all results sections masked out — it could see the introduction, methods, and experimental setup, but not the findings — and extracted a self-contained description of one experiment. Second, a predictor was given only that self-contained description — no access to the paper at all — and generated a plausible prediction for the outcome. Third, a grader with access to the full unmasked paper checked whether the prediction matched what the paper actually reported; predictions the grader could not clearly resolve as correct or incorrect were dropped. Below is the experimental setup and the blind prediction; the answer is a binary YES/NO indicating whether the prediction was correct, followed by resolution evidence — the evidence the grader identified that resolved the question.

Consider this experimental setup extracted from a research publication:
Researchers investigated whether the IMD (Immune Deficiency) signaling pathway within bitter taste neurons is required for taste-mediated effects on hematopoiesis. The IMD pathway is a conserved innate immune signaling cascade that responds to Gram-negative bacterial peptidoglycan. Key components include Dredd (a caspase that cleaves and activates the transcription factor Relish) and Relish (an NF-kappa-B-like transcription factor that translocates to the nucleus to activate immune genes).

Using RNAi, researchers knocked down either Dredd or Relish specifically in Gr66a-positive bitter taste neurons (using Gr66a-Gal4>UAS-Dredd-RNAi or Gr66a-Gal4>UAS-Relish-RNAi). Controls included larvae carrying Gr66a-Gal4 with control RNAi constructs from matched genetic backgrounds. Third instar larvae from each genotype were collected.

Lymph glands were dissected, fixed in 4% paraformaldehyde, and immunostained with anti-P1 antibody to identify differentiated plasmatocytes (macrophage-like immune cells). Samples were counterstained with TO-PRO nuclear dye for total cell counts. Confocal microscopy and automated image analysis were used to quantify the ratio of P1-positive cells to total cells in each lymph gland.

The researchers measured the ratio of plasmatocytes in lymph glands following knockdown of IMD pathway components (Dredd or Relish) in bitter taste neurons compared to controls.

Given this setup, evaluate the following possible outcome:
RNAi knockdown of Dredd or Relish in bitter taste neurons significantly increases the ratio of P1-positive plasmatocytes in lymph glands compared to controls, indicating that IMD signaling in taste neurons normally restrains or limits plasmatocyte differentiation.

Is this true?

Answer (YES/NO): NO